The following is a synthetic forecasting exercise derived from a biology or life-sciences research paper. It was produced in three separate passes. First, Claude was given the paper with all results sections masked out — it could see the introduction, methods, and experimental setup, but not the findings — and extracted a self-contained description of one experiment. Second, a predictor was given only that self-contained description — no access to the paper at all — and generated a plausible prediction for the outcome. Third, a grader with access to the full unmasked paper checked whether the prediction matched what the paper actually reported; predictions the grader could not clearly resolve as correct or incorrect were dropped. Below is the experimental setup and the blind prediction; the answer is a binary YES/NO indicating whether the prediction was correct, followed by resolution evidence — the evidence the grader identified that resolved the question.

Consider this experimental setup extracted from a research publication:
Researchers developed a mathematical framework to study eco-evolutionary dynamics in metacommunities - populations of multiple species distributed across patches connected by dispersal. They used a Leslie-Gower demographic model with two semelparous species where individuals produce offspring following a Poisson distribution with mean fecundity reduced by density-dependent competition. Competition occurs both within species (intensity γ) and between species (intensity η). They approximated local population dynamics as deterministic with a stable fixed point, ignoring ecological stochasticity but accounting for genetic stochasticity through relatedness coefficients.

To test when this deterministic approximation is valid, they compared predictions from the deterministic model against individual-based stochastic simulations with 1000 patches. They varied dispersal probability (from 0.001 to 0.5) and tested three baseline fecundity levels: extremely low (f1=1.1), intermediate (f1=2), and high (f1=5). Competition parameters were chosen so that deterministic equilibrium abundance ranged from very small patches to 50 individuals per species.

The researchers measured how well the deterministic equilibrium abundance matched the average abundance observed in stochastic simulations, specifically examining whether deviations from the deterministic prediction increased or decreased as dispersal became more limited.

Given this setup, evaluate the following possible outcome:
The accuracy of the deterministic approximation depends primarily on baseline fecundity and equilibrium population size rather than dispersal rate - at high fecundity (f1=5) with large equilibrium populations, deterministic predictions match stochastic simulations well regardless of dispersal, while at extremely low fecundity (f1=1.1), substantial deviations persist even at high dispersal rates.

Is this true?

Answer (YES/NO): NO